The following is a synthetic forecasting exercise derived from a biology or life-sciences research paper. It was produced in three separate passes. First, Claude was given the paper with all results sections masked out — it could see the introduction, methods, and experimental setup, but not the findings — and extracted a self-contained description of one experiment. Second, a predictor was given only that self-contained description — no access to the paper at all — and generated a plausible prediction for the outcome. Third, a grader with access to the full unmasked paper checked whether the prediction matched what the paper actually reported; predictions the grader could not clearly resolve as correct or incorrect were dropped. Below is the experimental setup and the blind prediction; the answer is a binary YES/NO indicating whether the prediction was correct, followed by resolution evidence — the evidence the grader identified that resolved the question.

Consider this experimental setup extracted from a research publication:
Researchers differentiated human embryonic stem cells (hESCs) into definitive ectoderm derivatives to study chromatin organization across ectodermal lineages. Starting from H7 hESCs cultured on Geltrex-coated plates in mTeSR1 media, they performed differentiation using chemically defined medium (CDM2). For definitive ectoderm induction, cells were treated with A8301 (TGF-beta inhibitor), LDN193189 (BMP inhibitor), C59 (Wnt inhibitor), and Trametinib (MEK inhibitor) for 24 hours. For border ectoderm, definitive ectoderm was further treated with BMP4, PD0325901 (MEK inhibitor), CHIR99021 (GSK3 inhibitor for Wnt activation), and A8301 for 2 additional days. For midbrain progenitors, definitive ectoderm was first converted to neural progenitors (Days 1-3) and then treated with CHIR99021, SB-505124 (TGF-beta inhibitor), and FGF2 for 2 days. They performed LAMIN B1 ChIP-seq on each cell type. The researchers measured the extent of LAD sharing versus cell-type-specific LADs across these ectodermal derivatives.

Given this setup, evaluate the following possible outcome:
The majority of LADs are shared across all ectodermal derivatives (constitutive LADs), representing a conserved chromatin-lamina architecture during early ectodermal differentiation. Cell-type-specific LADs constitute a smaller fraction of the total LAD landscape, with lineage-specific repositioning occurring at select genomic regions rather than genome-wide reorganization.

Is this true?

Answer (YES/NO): NO